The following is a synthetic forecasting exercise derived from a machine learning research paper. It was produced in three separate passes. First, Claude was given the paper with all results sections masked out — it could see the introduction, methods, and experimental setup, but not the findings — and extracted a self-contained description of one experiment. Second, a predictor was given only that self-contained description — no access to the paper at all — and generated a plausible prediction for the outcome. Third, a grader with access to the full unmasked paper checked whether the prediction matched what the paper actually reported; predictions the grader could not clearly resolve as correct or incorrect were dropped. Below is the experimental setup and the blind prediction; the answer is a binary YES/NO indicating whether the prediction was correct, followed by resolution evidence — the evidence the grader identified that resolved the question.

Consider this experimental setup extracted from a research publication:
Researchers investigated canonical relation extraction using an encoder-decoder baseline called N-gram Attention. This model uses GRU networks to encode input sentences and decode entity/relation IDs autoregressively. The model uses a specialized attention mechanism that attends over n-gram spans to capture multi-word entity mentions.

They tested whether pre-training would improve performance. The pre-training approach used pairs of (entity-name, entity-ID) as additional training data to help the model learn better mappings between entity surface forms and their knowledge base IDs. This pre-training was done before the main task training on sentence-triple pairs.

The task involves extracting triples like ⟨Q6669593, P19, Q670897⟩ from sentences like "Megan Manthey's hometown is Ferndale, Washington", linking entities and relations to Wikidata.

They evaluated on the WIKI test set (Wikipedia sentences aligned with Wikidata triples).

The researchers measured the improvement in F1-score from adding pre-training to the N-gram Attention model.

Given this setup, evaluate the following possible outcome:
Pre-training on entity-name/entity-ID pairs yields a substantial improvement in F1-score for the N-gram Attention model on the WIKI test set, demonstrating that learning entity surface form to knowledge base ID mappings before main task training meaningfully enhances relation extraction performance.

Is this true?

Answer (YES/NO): NO